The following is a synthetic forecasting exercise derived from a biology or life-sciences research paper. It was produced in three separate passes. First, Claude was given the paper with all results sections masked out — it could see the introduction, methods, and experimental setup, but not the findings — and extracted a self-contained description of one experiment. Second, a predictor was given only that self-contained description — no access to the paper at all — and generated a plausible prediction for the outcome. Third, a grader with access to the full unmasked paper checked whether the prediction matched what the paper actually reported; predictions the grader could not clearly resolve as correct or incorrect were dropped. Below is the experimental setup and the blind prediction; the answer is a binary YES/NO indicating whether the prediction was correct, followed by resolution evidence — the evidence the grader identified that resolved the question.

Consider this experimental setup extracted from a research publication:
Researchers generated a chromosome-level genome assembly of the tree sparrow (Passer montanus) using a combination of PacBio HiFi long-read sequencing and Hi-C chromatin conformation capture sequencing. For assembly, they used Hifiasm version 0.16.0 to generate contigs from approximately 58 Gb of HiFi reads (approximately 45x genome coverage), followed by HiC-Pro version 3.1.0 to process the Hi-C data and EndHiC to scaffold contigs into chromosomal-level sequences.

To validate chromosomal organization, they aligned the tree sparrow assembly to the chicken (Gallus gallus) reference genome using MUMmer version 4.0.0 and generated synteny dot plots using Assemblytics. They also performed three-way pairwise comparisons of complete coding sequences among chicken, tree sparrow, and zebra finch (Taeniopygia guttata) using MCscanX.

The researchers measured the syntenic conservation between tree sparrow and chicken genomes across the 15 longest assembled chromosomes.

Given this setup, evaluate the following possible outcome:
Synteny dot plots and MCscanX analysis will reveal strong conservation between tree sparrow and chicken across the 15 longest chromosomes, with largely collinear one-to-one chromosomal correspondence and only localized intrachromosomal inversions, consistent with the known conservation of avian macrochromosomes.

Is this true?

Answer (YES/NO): NO